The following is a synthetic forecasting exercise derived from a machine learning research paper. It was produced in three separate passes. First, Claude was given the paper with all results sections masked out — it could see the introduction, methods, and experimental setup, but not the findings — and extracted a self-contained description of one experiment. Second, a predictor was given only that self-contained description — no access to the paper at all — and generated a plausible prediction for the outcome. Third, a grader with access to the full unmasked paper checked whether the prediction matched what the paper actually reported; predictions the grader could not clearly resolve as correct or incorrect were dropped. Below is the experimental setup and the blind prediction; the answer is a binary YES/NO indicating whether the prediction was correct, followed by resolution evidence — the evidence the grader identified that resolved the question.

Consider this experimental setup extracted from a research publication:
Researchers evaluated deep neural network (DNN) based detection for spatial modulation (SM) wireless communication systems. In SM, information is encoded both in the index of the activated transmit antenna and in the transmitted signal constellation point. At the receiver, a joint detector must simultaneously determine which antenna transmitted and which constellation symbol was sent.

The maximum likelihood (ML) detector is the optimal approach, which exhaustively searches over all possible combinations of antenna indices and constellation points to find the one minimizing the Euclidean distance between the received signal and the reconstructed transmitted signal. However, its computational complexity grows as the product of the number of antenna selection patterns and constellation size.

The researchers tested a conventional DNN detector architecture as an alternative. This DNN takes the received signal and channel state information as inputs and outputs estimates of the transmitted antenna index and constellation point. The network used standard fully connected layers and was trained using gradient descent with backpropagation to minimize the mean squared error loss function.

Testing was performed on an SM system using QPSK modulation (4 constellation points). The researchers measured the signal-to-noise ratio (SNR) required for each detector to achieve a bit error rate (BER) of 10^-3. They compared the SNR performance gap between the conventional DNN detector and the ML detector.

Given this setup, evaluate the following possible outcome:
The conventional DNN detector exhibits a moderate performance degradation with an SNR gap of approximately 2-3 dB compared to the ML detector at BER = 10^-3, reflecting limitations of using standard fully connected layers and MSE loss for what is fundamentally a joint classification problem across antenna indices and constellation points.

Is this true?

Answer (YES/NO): YES